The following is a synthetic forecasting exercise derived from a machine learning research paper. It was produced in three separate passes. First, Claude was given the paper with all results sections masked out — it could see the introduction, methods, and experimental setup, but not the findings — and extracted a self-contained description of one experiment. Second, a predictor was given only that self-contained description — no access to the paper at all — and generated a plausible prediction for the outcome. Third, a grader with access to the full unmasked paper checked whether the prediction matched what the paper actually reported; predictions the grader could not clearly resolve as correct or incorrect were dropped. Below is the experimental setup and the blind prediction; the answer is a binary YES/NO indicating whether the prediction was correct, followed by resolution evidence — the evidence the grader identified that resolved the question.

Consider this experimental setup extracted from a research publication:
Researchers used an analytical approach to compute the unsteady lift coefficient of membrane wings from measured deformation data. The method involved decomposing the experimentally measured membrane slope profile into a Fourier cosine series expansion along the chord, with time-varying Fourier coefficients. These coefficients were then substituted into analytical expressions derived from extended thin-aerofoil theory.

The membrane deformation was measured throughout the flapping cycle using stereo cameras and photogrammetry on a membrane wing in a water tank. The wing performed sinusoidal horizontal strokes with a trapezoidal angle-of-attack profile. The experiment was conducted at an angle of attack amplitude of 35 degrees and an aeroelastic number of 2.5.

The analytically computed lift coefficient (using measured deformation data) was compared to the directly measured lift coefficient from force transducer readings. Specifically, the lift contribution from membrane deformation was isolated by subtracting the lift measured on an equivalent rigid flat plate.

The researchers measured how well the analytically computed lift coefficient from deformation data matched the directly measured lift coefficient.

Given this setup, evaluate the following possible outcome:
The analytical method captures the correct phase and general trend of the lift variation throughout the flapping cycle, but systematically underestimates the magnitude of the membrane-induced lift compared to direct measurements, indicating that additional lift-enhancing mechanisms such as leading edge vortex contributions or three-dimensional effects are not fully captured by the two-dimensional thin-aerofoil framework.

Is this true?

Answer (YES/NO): NO